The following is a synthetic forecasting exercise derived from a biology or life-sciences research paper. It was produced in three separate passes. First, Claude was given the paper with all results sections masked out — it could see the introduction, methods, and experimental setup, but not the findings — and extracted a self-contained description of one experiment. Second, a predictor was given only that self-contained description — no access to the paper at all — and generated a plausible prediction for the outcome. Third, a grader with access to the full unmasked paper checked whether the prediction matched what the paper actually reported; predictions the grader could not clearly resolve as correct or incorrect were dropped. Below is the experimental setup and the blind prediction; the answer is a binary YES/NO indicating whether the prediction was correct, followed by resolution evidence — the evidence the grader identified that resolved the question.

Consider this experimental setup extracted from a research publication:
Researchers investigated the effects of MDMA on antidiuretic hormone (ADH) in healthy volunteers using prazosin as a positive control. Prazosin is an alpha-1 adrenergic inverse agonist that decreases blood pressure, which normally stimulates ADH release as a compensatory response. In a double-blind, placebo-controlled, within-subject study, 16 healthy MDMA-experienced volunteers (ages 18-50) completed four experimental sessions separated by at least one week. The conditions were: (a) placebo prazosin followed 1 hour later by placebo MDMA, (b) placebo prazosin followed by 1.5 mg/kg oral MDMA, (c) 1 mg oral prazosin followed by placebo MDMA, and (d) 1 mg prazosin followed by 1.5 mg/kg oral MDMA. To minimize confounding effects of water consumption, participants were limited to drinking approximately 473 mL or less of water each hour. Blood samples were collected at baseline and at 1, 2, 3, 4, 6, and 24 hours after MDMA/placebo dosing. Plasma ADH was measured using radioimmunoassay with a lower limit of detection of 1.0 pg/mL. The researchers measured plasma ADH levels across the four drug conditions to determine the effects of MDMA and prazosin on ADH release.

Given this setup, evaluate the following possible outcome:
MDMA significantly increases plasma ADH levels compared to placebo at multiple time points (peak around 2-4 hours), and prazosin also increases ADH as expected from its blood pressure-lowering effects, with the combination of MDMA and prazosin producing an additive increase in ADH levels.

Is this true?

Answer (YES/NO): NO